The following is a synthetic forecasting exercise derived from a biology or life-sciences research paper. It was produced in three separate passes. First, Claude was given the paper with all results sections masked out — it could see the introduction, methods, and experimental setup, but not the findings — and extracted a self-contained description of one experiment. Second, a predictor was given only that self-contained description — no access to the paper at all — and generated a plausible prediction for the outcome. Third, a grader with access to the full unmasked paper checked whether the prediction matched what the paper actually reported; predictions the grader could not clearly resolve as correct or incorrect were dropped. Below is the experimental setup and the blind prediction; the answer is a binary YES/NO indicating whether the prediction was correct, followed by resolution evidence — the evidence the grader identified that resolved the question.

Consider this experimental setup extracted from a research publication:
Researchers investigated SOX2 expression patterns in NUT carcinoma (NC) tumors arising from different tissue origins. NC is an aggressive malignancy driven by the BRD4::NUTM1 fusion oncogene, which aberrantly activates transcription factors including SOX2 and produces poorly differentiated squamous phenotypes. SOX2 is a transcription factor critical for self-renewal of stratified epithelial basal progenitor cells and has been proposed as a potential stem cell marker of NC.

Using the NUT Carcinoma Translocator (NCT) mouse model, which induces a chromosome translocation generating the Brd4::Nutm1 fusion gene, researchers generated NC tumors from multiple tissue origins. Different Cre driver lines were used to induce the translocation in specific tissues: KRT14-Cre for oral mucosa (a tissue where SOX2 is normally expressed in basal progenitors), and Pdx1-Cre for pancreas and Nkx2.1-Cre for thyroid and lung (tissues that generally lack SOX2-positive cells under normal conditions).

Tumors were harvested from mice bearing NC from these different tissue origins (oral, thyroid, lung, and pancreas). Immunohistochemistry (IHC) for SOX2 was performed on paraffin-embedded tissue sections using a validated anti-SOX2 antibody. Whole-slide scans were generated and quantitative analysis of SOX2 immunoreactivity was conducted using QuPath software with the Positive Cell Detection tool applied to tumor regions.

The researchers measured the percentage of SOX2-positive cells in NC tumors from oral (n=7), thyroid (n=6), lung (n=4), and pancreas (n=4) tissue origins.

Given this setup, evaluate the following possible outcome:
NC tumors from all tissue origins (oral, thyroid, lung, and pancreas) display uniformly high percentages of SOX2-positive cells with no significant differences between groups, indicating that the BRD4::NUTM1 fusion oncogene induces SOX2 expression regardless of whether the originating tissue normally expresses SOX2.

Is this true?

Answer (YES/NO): NO